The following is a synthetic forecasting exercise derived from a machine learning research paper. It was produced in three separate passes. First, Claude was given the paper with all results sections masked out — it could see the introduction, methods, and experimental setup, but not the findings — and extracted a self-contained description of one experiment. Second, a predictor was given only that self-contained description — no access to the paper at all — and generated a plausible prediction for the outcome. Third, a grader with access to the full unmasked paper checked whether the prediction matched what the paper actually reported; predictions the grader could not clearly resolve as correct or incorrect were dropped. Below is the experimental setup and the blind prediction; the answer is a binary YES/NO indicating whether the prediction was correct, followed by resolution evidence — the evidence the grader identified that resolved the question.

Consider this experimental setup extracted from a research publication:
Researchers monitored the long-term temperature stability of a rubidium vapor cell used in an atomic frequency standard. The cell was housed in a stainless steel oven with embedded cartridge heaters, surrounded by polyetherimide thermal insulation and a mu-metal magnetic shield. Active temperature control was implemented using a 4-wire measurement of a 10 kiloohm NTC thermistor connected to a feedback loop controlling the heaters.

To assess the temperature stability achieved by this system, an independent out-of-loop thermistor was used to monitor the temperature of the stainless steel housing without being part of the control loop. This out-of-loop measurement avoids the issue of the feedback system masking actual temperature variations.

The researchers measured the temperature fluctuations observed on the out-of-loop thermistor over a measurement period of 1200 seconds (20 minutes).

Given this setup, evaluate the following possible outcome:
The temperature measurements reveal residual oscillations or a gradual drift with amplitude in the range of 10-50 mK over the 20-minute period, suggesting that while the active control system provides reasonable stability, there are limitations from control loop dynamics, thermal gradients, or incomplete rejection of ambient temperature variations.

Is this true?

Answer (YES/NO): NO